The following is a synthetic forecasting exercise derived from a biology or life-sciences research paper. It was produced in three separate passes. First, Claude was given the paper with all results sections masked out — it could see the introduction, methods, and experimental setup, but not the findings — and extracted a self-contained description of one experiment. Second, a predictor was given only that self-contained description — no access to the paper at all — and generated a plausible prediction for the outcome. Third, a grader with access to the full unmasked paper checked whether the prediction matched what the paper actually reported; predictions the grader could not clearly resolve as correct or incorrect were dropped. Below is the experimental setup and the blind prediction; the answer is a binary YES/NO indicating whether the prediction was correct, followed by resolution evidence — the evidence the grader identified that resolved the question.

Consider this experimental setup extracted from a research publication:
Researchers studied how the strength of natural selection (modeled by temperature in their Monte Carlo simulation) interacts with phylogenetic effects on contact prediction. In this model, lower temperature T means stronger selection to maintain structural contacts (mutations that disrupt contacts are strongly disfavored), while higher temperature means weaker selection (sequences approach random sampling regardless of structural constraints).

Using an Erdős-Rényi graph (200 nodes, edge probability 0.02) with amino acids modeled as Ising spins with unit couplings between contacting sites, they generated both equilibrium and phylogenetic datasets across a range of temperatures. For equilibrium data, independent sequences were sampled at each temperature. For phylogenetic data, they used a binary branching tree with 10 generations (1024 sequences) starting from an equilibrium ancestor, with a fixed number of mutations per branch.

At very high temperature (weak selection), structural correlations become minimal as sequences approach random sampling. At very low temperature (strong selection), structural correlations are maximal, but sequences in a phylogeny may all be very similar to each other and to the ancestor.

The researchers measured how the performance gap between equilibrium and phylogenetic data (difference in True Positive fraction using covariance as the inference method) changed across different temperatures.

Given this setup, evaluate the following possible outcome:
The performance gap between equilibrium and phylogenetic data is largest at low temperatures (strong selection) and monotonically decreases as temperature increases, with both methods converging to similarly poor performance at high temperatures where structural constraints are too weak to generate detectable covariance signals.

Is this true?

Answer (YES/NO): NO